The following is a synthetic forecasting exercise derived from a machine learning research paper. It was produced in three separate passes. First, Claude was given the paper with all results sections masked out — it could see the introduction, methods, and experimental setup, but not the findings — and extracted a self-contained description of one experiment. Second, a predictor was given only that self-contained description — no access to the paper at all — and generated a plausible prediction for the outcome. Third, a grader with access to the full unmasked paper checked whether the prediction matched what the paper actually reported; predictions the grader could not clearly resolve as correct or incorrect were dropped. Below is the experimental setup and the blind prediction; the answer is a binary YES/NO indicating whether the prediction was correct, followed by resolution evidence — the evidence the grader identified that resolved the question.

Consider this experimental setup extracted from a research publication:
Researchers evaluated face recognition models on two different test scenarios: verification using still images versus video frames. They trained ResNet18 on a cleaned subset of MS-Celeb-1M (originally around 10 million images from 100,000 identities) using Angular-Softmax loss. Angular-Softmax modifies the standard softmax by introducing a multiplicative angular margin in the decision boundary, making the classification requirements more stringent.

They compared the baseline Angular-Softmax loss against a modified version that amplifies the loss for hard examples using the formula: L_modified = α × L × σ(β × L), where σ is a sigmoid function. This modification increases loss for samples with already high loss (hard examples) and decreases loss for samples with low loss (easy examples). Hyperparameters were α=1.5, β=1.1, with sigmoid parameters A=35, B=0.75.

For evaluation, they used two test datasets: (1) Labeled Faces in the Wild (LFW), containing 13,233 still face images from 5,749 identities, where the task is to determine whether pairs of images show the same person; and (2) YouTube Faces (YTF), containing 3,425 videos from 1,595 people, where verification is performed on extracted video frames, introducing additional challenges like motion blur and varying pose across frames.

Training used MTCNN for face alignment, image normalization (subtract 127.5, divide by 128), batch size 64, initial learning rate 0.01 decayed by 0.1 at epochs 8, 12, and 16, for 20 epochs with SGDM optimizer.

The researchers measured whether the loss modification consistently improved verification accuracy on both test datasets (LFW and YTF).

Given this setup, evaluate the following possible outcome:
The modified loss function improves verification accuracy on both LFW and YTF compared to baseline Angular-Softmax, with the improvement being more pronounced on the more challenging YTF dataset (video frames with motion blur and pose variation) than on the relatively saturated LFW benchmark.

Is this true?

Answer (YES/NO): NO